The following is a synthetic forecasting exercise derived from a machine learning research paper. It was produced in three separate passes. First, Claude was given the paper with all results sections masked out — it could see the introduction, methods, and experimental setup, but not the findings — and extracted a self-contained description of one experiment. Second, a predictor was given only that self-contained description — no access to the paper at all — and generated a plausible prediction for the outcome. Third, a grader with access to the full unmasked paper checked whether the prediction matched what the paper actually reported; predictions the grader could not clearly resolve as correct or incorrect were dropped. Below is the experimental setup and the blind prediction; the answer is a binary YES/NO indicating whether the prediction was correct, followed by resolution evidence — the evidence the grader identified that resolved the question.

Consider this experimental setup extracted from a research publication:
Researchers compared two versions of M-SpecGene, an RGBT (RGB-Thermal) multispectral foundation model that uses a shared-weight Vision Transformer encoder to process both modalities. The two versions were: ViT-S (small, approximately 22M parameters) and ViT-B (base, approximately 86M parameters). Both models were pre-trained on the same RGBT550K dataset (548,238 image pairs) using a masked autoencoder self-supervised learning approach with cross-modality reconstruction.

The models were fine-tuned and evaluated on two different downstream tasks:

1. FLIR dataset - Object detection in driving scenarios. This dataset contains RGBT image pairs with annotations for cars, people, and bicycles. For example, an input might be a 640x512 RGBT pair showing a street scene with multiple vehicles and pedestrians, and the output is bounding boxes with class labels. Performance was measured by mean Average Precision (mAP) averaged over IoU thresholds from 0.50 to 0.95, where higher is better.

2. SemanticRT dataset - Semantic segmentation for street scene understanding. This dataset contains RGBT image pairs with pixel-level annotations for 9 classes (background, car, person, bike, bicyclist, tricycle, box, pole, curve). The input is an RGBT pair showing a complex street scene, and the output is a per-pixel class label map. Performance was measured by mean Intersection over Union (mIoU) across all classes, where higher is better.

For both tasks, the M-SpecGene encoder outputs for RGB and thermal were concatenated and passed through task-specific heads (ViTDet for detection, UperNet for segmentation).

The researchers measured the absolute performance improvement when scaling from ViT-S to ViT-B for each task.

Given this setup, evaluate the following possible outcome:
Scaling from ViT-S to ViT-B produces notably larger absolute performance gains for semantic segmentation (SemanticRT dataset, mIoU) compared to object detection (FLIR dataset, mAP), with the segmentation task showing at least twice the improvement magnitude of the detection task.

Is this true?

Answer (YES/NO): NO